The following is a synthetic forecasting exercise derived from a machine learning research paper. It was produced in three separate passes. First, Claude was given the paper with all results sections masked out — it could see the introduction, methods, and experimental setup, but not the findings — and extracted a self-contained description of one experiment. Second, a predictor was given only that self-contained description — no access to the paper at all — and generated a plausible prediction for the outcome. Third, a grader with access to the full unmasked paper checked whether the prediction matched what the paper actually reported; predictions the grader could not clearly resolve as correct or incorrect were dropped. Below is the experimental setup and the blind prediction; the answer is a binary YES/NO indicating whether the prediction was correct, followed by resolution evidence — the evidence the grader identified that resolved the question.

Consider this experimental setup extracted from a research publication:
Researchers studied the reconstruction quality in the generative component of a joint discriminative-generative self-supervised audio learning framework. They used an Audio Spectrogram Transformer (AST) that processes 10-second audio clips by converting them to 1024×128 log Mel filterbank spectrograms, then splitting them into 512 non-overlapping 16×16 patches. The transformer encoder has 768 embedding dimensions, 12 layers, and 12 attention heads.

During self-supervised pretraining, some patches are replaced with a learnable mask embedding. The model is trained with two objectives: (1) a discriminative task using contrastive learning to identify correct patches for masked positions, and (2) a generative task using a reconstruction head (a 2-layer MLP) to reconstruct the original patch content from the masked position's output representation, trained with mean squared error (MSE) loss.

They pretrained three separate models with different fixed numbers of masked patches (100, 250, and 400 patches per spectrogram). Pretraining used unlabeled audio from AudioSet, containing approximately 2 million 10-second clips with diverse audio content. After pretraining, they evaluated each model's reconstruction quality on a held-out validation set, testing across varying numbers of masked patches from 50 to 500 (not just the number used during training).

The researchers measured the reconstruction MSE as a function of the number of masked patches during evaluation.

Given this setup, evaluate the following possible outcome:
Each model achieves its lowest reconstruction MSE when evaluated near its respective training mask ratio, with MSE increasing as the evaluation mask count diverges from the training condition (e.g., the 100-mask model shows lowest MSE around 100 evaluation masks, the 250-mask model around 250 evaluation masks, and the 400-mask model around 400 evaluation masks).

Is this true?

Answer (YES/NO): NO